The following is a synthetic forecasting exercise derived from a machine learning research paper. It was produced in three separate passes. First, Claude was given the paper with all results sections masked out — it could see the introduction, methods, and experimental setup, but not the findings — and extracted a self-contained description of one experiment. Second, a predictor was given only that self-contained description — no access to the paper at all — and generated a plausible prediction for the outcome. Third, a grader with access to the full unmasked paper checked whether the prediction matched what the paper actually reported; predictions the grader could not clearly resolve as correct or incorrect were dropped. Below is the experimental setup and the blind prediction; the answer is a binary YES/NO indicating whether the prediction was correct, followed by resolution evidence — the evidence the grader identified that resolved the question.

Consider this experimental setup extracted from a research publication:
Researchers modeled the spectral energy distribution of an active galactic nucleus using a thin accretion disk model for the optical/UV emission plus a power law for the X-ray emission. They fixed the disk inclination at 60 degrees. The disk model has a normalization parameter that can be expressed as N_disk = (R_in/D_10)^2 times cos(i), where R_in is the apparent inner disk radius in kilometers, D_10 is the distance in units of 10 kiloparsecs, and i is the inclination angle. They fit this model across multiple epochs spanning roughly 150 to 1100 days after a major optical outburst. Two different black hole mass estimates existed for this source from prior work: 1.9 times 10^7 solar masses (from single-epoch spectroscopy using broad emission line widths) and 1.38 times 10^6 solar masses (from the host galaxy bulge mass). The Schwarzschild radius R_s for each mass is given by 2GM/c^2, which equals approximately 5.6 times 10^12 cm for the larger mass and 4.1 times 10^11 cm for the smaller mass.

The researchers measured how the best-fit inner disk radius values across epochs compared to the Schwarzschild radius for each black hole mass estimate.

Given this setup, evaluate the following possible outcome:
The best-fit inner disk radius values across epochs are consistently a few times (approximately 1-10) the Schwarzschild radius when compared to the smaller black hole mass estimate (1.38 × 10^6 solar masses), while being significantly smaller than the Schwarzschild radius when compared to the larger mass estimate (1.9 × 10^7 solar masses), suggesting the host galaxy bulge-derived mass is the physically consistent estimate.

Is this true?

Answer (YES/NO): NO